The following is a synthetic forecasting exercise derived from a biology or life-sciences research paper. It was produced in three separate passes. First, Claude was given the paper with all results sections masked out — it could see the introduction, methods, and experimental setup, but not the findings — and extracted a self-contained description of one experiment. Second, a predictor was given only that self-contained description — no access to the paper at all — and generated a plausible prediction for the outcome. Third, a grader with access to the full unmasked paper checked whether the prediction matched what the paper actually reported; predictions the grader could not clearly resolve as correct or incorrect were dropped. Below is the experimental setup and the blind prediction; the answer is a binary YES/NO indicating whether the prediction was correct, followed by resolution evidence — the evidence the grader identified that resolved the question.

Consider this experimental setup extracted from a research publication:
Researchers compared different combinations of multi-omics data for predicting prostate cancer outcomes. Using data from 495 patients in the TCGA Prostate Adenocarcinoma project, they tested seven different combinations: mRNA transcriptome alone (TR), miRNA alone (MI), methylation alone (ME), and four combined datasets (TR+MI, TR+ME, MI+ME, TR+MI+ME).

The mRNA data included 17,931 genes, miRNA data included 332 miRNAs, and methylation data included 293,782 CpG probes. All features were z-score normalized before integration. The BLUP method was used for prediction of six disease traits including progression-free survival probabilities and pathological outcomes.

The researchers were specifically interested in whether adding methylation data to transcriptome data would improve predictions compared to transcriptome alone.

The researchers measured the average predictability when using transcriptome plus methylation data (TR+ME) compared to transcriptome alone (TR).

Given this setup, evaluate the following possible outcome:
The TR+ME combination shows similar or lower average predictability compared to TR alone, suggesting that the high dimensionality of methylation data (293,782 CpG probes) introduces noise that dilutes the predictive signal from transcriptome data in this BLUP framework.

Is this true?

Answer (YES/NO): YES